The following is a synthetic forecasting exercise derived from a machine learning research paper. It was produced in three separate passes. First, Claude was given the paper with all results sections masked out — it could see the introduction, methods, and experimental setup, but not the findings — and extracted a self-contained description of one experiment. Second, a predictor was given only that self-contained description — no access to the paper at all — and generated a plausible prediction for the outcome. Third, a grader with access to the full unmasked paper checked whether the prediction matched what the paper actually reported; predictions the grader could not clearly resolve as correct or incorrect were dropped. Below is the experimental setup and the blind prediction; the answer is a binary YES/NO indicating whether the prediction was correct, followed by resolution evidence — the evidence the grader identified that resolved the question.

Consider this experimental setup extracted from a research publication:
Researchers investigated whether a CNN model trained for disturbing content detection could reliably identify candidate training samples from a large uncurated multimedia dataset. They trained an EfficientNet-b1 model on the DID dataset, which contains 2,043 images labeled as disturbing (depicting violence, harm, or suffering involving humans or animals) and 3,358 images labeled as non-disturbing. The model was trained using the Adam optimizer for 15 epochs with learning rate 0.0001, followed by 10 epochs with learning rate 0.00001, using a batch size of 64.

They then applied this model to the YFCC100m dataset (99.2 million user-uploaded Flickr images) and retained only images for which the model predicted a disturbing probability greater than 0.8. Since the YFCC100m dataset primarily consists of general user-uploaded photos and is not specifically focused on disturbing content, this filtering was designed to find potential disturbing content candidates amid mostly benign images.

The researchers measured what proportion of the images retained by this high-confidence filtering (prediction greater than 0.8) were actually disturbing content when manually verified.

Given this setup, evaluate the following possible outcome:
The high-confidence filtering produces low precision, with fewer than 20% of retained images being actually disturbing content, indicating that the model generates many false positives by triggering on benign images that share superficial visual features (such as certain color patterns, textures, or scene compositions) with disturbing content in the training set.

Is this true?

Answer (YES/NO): YES